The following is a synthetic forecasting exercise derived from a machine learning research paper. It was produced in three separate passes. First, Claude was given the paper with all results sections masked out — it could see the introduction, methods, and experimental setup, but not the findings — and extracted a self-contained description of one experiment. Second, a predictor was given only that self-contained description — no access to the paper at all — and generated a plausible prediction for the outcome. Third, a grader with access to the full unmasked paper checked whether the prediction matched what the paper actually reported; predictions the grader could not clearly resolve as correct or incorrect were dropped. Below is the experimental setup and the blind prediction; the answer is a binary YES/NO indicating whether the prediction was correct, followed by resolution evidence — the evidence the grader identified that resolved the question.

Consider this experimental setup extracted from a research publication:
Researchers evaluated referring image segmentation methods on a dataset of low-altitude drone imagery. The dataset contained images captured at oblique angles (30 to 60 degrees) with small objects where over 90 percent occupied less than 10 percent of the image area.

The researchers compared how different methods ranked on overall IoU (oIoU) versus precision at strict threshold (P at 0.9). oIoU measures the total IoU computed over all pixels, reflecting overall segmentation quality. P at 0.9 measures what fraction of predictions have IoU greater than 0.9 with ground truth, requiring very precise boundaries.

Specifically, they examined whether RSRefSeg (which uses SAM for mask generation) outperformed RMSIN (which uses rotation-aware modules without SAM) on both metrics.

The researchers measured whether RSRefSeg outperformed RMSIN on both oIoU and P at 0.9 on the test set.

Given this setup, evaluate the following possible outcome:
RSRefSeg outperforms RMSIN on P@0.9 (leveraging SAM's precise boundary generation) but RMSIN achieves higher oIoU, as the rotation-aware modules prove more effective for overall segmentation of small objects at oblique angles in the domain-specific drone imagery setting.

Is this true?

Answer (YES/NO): YES